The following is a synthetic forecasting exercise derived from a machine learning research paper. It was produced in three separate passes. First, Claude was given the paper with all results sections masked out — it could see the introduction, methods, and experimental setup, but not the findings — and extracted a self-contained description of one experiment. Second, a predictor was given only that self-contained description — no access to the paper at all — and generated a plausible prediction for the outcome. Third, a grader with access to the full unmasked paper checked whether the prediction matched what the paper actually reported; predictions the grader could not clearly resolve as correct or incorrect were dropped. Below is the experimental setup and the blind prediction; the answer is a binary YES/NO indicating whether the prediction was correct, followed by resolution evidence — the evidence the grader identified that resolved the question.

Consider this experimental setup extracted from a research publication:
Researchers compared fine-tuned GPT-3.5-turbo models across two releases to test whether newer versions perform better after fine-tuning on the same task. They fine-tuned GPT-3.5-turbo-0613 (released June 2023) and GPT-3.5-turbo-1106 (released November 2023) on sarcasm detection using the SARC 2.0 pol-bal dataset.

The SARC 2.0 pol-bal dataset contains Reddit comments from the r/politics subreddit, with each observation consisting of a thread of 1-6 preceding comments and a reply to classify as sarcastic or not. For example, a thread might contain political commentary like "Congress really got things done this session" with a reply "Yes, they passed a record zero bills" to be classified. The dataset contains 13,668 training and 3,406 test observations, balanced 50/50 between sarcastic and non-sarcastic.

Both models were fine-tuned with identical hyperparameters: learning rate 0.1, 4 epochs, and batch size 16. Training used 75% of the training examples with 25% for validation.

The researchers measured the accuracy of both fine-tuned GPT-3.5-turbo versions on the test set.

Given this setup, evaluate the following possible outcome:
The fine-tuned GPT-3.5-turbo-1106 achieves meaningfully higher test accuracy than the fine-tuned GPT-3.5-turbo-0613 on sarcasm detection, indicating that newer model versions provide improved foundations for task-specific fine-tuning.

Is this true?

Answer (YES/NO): NO